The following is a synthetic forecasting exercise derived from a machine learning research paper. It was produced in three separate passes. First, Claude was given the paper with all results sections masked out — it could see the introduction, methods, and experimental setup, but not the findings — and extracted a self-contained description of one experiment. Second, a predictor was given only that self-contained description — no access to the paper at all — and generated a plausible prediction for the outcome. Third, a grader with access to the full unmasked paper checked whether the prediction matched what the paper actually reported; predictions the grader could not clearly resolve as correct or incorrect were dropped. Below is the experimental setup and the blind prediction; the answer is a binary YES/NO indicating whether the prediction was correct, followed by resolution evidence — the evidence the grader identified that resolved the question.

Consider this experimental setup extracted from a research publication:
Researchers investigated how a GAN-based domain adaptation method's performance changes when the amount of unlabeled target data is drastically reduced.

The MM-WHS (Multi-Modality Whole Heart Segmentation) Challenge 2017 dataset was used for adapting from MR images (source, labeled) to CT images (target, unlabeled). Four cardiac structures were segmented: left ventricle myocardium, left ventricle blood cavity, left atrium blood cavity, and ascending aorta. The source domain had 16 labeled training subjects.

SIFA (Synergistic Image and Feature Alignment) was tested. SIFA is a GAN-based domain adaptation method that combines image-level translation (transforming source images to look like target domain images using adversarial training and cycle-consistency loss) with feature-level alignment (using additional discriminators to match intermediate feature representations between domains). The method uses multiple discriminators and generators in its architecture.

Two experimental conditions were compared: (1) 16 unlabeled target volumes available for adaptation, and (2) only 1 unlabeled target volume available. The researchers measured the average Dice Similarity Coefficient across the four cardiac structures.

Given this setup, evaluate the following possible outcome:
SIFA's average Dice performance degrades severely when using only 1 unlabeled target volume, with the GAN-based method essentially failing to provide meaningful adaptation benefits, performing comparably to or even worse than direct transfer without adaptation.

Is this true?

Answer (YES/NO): NO